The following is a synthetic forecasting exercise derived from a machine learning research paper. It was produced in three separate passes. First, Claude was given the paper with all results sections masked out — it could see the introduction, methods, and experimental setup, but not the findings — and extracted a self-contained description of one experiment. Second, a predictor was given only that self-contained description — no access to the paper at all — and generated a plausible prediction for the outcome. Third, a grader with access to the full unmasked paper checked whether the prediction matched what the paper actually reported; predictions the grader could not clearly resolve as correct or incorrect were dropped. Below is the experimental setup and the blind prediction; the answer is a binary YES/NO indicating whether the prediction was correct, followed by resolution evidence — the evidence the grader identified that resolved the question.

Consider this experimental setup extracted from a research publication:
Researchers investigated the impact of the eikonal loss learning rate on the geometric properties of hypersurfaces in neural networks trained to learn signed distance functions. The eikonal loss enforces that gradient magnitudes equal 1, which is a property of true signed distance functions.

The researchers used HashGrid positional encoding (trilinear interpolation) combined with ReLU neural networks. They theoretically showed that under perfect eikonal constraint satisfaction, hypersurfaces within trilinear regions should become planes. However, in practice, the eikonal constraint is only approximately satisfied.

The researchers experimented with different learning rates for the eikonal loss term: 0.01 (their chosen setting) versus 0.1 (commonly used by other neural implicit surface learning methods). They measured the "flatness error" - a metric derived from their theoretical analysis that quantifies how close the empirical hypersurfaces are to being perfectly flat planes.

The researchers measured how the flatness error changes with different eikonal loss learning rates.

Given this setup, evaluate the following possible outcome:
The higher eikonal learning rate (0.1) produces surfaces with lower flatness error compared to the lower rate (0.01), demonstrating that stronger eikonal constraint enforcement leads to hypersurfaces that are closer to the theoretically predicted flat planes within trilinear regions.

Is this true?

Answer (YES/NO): NO